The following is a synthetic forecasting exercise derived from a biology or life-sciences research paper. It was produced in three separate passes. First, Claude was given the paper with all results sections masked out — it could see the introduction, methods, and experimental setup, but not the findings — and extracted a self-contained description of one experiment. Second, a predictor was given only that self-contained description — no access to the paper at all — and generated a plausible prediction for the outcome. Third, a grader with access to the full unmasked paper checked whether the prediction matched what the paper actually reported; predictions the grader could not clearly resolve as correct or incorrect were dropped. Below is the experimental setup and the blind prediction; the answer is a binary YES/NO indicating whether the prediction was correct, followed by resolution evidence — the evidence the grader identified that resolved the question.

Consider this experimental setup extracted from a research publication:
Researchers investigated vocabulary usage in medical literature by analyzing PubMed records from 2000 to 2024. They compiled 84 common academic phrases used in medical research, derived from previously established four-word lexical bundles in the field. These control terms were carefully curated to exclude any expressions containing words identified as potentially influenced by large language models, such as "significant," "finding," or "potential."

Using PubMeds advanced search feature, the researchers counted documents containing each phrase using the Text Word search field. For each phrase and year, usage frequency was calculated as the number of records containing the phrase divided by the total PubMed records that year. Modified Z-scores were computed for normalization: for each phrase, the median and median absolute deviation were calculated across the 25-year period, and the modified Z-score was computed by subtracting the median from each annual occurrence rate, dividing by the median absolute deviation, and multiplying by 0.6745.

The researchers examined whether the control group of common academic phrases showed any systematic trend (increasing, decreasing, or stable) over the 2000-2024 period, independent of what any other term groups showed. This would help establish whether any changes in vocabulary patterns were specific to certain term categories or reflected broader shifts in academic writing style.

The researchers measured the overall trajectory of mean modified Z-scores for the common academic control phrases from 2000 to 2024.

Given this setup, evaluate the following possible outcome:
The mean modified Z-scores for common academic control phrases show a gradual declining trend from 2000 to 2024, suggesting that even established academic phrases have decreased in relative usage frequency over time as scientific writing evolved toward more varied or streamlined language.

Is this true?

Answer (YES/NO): NO